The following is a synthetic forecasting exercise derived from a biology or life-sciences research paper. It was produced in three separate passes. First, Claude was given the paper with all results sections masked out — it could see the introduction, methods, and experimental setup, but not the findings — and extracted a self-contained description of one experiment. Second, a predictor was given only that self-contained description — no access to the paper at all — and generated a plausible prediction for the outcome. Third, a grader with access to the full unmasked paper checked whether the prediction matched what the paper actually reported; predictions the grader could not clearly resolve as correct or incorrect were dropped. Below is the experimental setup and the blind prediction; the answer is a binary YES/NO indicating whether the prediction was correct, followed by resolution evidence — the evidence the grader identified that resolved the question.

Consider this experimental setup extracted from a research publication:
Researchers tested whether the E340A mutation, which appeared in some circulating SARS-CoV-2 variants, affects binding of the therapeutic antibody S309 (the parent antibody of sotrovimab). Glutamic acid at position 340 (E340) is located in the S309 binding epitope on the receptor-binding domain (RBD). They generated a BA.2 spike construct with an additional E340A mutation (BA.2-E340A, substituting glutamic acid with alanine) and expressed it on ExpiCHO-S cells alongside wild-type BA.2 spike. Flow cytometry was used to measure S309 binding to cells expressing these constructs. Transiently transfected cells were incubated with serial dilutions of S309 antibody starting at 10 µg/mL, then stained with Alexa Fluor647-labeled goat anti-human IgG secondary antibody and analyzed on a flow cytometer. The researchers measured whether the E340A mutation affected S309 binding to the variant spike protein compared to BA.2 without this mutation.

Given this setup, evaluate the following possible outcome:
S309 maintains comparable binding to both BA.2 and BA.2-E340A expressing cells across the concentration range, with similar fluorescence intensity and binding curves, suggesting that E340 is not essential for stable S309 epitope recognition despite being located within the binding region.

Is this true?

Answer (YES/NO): NO